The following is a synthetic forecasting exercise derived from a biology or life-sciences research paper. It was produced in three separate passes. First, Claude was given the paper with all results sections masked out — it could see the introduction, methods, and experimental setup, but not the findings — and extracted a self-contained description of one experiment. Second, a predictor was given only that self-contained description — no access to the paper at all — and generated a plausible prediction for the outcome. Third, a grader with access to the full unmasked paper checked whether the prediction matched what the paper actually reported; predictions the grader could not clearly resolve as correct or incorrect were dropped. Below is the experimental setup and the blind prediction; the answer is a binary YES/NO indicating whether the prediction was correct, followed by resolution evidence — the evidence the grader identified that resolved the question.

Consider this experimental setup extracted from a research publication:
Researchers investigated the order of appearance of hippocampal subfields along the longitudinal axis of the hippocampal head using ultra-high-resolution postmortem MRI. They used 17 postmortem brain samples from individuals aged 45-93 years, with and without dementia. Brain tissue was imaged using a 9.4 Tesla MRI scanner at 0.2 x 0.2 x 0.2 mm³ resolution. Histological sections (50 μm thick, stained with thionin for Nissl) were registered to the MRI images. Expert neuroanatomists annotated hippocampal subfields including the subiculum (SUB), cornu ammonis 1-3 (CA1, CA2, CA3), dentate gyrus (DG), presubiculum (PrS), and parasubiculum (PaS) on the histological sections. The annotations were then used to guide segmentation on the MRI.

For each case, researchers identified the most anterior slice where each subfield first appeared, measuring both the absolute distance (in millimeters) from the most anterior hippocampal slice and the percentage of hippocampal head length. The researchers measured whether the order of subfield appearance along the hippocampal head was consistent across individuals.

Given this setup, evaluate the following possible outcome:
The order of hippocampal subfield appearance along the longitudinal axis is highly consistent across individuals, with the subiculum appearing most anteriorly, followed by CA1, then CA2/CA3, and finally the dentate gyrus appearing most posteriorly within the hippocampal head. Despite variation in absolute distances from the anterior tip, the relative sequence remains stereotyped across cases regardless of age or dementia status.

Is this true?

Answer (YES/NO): NO